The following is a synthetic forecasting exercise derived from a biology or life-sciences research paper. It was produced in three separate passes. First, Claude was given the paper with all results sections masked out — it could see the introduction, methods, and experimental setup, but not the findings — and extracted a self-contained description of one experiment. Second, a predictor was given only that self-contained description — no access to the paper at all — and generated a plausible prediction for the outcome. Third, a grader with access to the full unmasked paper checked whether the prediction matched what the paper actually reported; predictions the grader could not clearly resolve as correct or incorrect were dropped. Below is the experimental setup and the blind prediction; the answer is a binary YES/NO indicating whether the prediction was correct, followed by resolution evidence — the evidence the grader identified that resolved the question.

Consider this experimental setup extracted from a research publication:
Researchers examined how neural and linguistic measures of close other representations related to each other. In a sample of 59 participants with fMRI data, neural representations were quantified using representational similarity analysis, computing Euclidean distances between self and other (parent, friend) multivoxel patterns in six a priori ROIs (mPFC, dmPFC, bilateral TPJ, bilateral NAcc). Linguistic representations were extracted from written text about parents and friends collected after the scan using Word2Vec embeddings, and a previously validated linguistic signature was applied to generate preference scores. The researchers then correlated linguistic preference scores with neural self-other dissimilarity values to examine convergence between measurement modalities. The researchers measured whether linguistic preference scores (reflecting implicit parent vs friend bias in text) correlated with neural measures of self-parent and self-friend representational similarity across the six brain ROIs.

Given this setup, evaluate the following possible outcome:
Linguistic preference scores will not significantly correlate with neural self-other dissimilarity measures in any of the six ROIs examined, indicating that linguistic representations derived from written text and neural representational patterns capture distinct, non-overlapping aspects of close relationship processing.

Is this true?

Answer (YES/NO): NO